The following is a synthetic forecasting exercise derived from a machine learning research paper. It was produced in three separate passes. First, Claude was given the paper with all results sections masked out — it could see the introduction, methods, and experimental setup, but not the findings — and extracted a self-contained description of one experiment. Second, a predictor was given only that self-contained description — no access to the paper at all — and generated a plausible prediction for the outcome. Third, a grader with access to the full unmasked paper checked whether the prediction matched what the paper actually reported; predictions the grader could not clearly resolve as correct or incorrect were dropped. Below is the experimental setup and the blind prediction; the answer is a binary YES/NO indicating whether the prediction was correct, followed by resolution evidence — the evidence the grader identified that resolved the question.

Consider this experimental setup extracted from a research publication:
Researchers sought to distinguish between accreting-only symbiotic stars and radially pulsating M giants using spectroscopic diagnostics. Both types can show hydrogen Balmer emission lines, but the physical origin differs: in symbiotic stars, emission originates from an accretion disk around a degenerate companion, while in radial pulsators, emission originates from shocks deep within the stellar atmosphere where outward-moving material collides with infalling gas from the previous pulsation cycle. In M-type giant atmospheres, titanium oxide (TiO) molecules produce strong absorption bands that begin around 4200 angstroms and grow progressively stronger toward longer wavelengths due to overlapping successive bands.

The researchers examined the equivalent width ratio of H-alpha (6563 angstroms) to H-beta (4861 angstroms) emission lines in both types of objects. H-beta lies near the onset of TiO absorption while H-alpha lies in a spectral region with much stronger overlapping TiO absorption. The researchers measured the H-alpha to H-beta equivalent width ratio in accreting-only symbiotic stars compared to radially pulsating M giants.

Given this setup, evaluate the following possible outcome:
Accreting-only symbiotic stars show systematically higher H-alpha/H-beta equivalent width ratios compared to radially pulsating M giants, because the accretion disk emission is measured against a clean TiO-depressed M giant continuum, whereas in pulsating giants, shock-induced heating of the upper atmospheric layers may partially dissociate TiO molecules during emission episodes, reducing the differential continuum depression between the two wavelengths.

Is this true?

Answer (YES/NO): YES